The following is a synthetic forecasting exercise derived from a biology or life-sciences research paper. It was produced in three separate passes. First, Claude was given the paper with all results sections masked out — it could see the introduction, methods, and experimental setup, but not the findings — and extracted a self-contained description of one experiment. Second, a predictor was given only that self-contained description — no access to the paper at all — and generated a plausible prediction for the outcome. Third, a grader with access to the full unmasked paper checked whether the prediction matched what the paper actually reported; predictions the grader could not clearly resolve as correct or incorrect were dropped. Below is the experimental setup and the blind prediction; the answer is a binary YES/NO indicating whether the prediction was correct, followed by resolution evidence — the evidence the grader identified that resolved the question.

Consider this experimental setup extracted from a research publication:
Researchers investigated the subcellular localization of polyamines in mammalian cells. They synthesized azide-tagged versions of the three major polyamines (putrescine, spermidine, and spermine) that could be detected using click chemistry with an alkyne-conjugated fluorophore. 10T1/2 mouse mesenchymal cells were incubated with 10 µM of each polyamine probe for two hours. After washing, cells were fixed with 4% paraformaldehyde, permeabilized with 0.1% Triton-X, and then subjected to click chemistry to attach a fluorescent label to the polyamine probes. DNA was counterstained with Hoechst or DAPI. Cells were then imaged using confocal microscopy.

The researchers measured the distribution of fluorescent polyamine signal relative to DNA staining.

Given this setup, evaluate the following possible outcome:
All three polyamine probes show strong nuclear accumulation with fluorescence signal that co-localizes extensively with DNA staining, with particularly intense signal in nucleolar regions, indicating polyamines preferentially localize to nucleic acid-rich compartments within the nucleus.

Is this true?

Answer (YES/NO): YES